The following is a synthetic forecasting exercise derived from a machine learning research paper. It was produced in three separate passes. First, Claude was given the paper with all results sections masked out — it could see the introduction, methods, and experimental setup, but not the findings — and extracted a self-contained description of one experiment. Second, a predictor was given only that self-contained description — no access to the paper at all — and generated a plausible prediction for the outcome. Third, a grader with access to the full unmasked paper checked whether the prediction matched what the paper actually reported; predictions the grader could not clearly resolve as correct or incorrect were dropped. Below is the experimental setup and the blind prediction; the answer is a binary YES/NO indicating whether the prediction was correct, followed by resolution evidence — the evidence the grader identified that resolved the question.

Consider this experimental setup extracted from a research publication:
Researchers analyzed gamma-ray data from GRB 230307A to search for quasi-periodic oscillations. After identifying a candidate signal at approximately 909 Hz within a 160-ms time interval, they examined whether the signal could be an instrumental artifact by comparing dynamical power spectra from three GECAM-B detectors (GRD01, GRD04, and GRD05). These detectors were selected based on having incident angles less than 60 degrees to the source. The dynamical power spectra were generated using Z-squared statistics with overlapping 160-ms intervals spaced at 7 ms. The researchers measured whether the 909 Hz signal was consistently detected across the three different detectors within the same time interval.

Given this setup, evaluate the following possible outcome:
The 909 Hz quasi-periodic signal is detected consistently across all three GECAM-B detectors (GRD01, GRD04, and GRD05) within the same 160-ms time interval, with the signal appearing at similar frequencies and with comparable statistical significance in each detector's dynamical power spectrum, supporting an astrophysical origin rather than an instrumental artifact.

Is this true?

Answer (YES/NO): YES